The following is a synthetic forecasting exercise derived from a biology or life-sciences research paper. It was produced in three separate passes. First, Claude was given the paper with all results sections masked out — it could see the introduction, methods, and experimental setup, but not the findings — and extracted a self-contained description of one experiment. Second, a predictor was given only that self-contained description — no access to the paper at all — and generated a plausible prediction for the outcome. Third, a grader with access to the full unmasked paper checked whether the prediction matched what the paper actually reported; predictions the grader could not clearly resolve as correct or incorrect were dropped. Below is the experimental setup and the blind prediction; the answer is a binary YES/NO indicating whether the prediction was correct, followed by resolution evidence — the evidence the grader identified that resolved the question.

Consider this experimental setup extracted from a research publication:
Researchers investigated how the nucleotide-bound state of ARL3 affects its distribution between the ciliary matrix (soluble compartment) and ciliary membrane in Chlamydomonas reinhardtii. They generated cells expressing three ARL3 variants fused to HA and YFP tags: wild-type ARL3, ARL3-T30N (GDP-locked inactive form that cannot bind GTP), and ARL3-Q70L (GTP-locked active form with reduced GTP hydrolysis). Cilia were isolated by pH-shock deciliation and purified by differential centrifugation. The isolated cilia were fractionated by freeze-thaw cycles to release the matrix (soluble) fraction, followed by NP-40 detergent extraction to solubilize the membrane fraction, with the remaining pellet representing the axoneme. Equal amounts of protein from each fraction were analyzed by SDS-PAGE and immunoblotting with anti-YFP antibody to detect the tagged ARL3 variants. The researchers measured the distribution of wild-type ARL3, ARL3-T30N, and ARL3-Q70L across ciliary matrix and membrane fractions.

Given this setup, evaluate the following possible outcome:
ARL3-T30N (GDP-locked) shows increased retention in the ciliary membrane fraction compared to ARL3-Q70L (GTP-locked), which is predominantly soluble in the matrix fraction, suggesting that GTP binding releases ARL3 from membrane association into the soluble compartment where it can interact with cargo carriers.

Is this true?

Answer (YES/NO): YES